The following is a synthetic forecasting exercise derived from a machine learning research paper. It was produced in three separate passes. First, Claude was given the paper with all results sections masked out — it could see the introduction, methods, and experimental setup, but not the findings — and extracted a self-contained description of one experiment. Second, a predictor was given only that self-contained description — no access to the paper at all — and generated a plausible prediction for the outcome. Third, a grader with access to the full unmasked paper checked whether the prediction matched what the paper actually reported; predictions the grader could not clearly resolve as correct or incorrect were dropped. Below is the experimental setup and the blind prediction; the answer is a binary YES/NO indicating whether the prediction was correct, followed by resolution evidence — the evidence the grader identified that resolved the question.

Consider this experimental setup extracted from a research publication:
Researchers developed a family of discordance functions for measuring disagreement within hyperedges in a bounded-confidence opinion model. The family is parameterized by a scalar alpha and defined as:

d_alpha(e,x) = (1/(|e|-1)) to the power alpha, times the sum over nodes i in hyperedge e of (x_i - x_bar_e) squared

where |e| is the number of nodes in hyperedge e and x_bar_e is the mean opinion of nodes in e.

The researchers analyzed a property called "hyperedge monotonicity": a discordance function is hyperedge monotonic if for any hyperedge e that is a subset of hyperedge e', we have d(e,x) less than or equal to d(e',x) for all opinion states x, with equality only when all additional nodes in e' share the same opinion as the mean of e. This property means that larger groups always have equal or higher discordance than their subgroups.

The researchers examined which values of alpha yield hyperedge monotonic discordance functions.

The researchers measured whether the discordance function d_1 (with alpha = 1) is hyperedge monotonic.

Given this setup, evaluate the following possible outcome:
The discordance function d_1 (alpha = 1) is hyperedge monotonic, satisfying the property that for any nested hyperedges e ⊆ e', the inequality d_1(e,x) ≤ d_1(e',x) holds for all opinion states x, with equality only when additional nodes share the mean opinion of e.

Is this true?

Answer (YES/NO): NO